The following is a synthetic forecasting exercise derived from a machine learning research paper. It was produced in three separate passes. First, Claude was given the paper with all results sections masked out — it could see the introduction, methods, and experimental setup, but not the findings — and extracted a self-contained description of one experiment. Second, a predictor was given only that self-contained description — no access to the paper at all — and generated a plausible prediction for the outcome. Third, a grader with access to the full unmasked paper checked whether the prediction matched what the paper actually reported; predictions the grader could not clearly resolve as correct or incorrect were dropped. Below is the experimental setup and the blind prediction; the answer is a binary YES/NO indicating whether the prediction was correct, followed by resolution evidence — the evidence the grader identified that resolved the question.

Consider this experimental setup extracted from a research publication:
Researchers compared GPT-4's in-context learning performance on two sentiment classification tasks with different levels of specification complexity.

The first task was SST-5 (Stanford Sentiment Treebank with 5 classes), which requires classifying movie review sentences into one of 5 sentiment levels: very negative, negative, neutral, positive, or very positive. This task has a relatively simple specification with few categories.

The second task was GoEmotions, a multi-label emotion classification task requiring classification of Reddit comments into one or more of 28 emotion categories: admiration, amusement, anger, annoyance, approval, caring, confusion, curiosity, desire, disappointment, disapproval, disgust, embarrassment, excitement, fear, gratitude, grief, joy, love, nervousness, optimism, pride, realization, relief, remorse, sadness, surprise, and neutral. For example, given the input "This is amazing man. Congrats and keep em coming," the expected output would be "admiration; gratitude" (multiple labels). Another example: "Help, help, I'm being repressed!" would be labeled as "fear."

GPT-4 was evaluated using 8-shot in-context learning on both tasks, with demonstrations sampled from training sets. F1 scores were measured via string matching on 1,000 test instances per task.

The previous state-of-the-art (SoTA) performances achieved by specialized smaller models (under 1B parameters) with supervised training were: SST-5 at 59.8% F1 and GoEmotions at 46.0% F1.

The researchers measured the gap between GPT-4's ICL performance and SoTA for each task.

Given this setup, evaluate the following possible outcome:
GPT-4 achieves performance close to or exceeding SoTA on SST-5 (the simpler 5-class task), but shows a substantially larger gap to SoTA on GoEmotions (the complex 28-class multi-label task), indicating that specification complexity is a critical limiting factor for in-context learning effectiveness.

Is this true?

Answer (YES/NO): YES